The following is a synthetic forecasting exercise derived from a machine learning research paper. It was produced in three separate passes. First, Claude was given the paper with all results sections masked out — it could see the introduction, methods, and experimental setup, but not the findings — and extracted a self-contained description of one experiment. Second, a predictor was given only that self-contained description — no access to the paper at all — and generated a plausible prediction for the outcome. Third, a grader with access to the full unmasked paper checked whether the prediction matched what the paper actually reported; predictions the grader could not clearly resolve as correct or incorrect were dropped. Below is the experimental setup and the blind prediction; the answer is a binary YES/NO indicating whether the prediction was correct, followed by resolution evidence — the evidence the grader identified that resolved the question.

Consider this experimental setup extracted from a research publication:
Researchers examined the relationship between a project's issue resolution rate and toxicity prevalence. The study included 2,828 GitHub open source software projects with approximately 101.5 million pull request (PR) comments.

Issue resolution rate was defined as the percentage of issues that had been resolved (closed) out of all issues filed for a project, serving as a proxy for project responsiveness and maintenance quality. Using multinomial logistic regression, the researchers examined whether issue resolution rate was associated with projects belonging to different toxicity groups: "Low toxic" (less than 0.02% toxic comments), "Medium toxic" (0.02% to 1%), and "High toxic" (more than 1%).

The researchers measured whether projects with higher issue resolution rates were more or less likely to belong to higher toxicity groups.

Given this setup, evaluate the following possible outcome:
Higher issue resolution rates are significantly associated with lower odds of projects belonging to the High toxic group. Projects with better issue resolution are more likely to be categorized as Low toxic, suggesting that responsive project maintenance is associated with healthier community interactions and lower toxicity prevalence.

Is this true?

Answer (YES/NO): YES